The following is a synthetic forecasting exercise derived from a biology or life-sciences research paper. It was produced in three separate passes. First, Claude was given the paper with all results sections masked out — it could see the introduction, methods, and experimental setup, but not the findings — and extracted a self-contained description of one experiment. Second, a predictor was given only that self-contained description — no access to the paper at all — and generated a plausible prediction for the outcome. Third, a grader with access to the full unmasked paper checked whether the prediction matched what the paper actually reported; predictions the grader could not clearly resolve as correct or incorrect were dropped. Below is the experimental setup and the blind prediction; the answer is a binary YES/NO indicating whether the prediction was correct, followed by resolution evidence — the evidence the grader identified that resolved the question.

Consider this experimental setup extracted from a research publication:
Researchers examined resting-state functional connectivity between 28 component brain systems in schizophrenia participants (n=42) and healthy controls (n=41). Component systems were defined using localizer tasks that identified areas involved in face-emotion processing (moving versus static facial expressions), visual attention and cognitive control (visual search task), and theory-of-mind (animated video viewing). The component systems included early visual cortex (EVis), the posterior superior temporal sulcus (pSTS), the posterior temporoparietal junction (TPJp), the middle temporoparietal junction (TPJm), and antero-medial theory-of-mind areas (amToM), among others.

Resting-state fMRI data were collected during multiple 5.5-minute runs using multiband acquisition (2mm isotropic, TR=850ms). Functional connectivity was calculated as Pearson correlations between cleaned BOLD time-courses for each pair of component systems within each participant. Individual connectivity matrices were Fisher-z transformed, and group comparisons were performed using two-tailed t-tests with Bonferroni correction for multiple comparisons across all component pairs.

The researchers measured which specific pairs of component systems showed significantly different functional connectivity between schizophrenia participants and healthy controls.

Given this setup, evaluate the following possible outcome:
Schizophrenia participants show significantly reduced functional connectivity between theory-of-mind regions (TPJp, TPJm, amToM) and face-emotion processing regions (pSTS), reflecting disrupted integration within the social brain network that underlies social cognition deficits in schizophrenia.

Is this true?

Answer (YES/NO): NO